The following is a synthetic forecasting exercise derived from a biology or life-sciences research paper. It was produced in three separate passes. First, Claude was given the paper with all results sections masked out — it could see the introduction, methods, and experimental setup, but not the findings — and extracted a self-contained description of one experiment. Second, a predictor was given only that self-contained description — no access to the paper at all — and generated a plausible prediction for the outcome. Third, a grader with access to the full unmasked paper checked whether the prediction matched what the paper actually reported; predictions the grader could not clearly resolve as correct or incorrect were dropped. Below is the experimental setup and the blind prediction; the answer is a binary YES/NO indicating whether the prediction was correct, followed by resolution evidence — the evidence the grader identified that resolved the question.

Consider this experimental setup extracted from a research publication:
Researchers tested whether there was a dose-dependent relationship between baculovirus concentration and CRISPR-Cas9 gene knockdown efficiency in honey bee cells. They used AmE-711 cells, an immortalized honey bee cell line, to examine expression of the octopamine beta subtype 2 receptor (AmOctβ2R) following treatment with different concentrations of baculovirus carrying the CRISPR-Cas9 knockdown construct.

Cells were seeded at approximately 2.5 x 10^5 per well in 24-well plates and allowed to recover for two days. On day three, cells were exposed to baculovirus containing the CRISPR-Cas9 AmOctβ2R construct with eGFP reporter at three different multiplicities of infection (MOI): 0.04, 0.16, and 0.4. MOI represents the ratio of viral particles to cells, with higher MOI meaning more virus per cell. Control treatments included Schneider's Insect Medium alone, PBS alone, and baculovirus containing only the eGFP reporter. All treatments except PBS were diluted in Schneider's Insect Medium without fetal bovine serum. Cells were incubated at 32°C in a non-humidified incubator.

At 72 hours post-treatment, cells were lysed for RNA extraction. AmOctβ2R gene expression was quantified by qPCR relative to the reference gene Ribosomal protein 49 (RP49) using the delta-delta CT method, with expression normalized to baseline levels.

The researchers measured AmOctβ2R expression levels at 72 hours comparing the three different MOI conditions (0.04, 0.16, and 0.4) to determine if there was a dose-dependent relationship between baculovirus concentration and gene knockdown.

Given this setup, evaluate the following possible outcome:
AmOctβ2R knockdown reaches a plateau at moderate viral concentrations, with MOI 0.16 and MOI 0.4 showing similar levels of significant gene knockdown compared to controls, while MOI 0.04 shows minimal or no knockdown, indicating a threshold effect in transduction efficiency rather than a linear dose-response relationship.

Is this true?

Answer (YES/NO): NO